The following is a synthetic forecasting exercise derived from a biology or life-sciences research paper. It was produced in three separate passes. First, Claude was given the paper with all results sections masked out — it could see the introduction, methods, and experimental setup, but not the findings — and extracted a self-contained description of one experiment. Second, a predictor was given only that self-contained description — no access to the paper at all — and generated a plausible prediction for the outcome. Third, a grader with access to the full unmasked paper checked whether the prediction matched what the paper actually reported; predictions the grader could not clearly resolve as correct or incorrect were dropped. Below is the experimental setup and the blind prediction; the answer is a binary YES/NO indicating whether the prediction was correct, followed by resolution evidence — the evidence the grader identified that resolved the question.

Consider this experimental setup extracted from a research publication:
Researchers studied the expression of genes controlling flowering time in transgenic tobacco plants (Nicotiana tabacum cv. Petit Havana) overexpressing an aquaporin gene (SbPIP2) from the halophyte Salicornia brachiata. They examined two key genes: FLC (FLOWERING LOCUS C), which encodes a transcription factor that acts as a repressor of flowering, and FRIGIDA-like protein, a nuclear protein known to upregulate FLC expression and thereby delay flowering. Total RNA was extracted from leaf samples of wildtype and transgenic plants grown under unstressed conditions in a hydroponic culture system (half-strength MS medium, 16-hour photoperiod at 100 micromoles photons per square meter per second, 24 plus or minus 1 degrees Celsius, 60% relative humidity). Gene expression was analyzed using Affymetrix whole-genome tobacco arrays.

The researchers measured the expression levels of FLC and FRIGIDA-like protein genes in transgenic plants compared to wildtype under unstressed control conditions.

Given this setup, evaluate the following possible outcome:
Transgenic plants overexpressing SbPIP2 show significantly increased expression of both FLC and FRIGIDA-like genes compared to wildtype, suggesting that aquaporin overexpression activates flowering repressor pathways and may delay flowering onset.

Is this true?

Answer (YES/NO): NO